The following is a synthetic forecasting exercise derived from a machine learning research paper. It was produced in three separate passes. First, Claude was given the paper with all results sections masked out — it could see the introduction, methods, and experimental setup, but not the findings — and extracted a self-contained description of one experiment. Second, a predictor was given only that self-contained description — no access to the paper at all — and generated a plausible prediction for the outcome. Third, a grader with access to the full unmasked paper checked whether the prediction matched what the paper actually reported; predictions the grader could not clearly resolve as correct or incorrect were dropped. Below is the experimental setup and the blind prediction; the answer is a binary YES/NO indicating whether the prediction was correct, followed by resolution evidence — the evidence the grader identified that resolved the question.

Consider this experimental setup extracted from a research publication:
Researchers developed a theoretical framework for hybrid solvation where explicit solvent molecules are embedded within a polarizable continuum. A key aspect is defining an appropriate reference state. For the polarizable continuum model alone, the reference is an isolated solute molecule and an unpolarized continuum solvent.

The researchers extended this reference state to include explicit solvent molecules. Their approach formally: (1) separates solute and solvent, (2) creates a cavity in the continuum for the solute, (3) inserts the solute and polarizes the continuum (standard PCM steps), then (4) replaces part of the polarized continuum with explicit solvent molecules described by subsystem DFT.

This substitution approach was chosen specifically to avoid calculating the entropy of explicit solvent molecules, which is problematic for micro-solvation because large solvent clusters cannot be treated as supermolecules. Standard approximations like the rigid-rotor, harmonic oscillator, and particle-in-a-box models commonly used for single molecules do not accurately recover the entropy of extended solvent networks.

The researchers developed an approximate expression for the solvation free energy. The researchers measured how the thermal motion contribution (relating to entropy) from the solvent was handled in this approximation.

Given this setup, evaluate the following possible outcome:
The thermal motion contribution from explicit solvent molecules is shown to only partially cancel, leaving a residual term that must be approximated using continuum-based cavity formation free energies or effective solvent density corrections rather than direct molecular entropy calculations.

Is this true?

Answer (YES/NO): NO